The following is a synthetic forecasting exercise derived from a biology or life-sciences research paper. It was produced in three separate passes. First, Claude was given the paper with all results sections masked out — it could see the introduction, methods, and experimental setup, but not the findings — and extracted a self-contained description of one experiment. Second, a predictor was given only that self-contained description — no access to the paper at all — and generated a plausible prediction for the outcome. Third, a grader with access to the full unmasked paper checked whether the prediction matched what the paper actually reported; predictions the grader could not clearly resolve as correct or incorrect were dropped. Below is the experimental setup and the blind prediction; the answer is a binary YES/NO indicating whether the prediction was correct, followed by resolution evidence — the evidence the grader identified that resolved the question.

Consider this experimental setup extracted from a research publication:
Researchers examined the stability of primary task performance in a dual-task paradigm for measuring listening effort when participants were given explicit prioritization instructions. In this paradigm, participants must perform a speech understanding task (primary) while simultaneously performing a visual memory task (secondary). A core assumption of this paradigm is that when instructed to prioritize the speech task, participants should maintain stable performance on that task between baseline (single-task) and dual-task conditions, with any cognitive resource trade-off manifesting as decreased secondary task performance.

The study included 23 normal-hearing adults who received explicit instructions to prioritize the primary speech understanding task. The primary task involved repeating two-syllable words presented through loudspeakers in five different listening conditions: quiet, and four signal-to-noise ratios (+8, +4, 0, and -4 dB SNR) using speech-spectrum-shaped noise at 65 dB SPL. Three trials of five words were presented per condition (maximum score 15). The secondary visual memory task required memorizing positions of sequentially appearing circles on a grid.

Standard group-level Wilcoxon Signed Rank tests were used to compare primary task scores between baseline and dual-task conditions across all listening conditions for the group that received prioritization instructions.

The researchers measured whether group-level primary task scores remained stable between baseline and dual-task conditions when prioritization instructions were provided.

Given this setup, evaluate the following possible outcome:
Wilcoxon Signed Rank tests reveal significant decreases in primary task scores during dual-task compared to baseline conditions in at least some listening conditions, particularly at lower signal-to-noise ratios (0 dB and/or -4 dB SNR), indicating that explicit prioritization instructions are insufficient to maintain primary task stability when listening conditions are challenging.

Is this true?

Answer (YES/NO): NO